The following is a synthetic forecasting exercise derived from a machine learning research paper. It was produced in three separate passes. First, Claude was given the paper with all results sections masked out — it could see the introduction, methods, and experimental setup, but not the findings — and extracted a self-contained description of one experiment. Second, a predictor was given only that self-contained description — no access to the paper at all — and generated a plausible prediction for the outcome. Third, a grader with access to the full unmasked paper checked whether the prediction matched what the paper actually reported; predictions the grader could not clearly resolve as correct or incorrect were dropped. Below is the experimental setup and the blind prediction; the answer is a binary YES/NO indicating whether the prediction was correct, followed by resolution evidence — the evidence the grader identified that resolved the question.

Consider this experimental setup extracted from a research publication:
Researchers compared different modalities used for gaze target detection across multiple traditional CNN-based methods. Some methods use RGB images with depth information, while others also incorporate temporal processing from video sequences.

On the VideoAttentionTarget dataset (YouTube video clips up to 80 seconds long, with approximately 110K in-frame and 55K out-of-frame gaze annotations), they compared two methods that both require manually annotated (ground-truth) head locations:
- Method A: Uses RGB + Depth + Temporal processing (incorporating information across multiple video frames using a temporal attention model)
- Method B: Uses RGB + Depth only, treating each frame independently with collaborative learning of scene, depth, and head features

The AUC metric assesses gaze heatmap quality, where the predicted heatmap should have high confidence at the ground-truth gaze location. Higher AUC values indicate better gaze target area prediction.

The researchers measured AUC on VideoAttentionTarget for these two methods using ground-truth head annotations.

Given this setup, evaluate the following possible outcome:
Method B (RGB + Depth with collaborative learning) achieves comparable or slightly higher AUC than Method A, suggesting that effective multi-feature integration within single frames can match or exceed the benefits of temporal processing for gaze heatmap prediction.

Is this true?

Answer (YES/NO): YES